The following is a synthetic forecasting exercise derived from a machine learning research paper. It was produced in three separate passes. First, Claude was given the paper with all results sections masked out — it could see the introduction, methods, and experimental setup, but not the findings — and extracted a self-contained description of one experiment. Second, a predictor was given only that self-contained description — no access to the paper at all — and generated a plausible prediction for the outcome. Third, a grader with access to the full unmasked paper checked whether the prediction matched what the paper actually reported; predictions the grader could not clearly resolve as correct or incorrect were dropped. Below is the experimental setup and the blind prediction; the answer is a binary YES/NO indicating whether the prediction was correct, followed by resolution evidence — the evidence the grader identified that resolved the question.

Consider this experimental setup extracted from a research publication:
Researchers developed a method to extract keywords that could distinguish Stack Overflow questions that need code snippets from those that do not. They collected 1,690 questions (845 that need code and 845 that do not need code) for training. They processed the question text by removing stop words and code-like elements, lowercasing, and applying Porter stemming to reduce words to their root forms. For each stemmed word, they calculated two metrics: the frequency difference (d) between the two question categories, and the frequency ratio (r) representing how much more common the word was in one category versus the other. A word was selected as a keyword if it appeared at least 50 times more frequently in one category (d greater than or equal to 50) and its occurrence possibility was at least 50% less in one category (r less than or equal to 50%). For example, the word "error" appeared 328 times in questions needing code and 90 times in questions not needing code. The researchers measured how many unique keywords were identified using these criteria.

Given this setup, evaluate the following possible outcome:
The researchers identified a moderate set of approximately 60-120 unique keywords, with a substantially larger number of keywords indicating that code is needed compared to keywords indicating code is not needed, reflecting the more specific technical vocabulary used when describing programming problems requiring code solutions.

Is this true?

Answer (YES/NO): NO